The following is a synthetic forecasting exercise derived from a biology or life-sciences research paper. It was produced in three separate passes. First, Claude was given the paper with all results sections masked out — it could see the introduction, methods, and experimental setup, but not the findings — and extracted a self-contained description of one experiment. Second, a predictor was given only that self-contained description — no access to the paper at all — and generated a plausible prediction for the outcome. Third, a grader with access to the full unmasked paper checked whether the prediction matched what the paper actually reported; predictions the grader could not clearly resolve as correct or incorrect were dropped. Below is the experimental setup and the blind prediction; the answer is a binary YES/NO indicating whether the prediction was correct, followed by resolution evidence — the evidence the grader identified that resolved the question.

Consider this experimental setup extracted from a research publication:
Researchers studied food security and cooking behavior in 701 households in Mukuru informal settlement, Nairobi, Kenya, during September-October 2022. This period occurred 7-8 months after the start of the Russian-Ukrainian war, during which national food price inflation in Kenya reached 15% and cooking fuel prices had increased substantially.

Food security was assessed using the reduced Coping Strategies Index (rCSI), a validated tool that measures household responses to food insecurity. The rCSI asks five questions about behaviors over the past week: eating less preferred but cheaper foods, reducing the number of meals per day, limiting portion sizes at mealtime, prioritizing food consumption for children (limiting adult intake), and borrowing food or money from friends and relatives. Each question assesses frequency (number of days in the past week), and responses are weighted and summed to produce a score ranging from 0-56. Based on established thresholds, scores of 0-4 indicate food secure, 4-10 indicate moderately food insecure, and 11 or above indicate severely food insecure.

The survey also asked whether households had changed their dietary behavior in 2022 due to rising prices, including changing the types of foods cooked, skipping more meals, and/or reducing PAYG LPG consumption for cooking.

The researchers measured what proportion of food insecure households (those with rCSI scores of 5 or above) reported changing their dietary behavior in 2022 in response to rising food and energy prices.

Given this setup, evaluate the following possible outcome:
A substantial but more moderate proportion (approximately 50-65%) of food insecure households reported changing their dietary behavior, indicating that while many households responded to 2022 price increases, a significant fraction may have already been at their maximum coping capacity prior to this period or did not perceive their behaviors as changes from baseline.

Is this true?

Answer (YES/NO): NO